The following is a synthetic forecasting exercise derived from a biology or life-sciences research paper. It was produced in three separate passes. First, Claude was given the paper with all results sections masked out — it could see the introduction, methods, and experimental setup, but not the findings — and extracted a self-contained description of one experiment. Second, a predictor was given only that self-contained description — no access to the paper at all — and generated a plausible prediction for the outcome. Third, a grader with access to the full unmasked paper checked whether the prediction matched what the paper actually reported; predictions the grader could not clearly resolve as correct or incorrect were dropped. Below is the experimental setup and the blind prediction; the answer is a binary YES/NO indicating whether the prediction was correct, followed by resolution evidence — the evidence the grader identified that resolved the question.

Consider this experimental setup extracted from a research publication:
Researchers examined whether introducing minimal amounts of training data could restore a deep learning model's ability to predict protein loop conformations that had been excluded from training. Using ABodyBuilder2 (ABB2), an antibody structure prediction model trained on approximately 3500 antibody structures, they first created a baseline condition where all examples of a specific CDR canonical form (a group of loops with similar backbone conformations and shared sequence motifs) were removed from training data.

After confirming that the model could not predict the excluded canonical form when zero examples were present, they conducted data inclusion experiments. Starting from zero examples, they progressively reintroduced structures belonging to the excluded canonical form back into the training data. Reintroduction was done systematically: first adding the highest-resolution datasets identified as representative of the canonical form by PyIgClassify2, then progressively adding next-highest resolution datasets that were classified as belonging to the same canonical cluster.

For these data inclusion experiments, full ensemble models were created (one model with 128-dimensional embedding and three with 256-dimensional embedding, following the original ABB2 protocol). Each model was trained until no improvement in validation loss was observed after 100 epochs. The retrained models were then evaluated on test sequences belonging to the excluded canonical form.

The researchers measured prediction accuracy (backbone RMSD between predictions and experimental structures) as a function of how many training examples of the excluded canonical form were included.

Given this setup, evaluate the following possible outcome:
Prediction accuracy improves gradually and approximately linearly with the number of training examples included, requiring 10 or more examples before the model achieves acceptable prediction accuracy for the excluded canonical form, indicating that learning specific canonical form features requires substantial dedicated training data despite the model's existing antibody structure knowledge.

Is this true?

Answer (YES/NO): NO